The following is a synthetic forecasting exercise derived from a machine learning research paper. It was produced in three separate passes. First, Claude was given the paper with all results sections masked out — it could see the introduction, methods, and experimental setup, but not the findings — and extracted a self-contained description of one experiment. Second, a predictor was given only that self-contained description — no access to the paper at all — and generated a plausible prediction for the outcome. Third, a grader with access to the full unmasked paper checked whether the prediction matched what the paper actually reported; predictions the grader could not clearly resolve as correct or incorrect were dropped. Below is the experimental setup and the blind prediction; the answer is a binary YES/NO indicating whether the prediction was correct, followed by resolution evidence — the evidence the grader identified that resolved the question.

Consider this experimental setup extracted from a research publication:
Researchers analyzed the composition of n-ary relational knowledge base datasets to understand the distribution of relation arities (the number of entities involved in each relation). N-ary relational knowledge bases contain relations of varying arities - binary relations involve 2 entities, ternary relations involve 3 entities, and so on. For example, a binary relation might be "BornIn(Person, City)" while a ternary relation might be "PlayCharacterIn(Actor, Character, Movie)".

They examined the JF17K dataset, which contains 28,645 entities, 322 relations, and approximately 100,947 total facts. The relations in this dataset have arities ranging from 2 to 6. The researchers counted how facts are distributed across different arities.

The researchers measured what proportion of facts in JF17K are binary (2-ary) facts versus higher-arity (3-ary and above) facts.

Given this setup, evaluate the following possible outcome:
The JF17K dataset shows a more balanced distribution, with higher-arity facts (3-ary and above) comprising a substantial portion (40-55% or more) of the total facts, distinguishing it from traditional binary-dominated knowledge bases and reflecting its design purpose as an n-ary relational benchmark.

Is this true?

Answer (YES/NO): YES